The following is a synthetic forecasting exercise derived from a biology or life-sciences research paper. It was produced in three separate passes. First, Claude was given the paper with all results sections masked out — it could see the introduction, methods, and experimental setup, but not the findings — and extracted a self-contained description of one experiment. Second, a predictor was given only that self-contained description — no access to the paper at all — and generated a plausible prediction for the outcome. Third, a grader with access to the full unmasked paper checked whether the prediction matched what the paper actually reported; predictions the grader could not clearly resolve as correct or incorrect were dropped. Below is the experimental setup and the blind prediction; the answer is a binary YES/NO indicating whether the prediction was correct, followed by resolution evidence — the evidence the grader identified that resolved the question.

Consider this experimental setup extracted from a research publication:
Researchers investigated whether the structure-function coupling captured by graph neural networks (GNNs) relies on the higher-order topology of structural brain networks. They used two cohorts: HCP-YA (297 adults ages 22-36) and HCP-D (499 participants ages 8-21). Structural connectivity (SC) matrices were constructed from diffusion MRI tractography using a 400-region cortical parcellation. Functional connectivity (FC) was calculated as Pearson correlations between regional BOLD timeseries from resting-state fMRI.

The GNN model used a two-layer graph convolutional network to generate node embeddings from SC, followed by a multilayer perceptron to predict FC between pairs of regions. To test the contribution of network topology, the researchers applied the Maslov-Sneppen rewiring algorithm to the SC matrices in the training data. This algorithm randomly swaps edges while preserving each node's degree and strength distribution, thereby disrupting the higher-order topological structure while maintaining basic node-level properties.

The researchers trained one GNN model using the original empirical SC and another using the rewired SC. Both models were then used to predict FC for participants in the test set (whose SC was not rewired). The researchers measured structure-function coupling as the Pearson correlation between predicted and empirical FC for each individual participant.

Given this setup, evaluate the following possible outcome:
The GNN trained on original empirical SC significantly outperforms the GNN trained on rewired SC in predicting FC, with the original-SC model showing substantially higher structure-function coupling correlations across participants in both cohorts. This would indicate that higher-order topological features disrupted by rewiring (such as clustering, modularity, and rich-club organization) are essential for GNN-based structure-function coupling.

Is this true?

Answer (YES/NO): YES